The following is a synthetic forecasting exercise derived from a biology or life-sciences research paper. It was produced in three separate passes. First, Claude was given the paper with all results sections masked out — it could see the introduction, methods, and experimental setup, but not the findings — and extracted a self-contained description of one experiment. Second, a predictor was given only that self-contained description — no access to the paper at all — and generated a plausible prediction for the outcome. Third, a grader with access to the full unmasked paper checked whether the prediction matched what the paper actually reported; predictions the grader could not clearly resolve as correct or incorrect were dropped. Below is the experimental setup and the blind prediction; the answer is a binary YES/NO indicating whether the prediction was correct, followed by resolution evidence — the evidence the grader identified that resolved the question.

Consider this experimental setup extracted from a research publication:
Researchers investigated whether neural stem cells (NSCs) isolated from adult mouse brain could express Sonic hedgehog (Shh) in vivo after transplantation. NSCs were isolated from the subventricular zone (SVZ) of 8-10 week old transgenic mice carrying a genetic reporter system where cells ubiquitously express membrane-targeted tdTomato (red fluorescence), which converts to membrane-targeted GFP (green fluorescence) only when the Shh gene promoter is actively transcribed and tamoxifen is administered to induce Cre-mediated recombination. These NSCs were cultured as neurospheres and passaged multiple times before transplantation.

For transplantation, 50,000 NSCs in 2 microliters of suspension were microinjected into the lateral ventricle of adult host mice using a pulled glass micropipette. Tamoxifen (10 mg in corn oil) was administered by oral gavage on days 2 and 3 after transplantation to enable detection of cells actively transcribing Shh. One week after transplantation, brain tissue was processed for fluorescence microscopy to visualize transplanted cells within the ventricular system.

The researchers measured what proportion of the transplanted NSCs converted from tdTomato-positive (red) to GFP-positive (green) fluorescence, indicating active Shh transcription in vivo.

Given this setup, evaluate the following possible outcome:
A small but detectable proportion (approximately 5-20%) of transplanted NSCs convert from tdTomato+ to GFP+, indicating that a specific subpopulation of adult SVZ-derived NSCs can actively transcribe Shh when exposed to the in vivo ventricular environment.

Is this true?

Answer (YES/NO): NO